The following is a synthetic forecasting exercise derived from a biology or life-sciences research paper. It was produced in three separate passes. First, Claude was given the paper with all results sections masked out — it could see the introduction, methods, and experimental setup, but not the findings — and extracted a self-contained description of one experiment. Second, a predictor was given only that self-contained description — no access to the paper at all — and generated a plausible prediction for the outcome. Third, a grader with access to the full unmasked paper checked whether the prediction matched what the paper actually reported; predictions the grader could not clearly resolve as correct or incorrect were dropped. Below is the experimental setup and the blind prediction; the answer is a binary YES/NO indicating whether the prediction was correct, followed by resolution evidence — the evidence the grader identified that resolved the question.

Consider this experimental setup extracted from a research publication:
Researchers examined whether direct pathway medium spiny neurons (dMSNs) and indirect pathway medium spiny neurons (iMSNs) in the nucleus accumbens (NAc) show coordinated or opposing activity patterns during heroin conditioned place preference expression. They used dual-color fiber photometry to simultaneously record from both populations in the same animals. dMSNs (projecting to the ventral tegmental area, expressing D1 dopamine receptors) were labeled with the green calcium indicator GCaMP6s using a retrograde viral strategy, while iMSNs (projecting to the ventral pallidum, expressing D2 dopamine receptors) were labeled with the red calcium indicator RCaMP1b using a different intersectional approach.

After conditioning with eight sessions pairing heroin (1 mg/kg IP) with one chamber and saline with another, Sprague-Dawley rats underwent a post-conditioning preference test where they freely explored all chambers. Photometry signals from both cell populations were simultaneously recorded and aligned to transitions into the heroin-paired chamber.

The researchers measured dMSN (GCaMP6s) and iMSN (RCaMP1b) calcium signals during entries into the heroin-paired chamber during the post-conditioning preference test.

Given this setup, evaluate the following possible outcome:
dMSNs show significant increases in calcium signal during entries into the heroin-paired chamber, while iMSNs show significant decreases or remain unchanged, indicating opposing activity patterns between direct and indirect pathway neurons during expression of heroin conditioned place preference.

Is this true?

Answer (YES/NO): YES